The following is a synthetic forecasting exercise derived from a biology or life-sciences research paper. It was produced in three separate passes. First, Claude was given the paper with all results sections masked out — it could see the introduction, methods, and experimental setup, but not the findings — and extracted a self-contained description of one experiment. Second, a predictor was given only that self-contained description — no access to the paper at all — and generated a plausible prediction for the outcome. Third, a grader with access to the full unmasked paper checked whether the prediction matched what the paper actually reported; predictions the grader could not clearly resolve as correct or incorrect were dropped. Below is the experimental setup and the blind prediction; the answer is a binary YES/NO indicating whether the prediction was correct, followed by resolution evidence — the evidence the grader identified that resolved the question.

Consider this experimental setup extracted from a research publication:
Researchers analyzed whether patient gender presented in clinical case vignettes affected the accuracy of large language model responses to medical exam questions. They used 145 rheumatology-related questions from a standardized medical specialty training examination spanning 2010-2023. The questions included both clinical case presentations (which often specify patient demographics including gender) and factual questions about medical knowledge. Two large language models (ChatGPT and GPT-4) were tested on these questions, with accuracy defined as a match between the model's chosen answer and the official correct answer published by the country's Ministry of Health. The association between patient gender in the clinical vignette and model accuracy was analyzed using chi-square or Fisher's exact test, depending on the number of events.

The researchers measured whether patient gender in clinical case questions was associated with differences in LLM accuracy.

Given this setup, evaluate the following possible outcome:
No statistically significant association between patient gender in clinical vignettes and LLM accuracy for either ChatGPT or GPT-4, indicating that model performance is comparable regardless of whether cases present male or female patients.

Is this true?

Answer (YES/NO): YES